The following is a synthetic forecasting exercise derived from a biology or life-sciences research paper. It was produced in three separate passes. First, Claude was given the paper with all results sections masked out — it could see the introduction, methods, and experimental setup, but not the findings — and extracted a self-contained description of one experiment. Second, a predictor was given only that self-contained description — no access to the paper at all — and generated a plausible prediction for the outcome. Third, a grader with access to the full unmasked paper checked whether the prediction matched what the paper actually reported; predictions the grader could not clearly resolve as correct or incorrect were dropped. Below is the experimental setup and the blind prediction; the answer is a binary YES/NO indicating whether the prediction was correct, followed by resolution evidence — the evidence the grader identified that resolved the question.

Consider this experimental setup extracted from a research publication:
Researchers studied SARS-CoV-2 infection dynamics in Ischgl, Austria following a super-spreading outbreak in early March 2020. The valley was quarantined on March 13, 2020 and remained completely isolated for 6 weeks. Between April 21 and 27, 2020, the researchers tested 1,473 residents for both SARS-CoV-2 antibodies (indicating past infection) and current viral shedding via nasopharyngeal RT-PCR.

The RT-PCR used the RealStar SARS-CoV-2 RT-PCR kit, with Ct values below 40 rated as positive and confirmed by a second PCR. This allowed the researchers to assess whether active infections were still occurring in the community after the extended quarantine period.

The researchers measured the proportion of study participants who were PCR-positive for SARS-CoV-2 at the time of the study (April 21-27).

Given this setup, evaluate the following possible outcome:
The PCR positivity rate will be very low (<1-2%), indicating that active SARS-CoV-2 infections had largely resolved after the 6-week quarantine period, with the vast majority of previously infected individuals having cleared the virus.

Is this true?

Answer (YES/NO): YES